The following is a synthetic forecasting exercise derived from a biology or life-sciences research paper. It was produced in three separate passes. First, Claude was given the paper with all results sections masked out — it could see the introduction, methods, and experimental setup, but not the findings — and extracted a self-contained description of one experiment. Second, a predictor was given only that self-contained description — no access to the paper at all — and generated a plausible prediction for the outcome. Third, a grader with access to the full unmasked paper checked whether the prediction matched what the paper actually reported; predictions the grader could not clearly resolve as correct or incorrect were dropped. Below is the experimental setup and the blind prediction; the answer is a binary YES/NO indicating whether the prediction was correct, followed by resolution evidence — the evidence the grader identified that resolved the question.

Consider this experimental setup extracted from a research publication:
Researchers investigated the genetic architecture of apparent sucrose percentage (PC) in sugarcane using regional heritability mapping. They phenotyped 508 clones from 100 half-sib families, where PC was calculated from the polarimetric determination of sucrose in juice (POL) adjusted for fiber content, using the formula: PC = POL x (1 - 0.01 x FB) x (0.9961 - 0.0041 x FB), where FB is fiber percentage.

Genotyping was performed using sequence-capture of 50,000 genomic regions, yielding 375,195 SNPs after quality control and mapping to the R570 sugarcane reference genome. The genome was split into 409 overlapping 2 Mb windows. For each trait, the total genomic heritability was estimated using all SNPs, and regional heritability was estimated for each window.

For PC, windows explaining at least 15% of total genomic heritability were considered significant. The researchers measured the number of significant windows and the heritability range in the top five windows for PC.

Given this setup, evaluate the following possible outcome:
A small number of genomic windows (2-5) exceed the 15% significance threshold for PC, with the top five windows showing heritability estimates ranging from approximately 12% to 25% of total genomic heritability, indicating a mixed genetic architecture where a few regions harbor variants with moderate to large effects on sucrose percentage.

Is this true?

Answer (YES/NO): NO